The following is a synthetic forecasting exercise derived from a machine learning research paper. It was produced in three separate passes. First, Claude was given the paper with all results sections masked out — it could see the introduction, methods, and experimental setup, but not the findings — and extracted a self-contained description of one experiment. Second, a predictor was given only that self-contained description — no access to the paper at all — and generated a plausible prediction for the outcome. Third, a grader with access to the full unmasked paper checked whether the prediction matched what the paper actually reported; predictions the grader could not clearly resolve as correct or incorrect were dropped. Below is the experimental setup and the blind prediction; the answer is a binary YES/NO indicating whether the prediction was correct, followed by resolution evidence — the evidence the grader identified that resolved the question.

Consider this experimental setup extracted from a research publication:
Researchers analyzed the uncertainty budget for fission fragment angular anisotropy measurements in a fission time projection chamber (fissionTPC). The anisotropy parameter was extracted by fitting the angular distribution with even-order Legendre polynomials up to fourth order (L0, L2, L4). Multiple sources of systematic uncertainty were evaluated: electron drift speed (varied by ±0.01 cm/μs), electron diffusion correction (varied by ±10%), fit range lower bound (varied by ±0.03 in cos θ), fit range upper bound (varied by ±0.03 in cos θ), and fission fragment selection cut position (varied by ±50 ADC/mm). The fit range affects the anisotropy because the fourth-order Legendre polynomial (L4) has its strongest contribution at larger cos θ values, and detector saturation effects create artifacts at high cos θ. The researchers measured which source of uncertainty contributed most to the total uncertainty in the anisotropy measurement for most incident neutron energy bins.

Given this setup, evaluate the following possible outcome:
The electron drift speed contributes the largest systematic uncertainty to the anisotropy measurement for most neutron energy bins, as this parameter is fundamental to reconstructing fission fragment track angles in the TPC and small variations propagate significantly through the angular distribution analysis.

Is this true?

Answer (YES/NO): NO